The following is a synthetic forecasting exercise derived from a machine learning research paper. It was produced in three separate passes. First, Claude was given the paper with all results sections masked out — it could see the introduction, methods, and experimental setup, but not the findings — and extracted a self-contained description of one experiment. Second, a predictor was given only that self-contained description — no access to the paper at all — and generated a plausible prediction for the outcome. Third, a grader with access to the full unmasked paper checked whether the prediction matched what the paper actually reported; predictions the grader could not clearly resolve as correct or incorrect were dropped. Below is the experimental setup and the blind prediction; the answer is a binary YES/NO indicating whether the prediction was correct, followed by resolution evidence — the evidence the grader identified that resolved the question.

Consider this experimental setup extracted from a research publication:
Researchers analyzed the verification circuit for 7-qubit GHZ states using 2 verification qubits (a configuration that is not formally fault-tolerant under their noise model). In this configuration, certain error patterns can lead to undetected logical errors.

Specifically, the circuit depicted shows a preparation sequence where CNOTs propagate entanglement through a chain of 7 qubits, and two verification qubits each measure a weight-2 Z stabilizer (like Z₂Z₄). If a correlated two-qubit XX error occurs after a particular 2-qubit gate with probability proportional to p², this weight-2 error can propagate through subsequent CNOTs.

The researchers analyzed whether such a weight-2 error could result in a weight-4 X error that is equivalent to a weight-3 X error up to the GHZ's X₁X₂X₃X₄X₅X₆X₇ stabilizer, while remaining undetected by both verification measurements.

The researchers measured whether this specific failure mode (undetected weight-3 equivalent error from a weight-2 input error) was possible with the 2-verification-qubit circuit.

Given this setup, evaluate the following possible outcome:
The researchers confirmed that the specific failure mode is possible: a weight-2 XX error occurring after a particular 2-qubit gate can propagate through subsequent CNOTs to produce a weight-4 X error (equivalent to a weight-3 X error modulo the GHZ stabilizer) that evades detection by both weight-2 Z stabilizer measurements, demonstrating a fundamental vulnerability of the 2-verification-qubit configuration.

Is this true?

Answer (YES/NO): YES